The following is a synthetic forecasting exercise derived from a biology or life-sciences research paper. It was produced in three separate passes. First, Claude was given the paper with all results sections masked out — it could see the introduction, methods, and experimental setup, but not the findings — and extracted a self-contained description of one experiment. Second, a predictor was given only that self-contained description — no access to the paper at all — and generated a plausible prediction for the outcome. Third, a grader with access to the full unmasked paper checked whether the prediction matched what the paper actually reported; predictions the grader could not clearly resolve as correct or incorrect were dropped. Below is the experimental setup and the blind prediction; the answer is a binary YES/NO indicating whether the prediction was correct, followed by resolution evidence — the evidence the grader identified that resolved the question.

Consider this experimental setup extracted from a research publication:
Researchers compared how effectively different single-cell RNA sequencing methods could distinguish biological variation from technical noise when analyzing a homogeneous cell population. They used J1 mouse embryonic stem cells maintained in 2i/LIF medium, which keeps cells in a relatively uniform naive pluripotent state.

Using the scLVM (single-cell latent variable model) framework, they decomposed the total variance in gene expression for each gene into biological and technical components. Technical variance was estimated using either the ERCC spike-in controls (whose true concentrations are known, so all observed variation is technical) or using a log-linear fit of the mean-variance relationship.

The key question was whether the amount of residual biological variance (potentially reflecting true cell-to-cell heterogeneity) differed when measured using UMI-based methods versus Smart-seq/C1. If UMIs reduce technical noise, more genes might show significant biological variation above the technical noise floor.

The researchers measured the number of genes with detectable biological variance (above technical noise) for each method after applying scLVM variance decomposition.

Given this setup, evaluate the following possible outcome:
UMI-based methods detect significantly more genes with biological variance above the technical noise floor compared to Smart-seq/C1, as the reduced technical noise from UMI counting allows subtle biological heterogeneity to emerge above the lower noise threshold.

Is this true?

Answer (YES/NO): NO